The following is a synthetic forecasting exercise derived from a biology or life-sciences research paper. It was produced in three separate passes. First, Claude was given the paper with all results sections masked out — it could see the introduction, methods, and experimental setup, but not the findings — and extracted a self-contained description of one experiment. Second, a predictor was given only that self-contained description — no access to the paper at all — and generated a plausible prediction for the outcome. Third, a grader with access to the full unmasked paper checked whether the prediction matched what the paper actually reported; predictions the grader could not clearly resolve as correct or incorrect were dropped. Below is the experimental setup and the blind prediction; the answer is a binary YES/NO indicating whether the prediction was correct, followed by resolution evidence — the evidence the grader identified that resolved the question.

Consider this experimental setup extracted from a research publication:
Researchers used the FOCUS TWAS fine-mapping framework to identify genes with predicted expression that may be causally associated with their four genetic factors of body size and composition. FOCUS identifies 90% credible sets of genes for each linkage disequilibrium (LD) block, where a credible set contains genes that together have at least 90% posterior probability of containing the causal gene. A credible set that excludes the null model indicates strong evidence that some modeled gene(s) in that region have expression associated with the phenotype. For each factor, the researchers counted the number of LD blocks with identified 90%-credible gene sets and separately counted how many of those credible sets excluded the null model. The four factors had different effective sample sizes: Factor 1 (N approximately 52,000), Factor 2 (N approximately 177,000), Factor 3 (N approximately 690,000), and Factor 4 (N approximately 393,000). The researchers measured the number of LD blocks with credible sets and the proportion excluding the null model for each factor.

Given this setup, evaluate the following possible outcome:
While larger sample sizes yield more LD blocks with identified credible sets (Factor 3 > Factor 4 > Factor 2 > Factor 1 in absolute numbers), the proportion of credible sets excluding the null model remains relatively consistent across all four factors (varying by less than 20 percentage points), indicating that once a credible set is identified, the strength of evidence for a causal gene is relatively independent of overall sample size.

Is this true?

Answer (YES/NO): NO